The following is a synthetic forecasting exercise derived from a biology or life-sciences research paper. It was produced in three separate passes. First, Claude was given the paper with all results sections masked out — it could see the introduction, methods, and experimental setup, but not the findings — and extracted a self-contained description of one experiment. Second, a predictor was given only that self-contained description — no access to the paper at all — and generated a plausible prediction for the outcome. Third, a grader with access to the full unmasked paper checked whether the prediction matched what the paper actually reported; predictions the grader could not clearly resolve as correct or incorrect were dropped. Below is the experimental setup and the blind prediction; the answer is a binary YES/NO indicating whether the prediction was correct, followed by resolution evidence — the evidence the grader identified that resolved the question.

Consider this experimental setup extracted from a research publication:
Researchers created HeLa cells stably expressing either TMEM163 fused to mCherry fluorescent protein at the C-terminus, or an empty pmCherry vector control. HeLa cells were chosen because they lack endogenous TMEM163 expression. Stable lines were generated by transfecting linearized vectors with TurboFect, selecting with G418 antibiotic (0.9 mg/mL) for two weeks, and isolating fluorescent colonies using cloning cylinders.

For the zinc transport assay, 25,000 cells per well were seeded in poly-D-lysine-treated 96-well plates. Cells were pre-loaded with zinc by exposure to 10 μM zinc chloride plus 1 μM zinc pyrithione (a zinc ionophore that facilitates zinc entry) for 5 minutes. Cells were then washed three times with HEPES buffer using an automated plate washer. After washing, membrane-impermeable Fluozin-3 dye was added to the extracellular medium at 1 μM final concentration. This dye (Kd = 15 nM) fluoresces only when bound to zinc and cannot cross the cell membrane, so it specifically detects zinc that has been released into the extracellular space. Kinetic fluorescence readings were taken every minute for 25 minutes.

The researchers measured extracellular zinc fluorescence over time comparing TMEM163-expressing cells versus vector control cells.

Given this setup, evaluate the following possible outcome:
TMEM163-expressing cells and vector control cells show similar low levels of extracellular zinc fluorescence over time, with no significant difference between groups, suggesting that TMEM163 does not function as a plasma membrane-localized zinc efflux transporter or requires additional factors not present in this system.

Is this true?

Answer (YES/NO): NO